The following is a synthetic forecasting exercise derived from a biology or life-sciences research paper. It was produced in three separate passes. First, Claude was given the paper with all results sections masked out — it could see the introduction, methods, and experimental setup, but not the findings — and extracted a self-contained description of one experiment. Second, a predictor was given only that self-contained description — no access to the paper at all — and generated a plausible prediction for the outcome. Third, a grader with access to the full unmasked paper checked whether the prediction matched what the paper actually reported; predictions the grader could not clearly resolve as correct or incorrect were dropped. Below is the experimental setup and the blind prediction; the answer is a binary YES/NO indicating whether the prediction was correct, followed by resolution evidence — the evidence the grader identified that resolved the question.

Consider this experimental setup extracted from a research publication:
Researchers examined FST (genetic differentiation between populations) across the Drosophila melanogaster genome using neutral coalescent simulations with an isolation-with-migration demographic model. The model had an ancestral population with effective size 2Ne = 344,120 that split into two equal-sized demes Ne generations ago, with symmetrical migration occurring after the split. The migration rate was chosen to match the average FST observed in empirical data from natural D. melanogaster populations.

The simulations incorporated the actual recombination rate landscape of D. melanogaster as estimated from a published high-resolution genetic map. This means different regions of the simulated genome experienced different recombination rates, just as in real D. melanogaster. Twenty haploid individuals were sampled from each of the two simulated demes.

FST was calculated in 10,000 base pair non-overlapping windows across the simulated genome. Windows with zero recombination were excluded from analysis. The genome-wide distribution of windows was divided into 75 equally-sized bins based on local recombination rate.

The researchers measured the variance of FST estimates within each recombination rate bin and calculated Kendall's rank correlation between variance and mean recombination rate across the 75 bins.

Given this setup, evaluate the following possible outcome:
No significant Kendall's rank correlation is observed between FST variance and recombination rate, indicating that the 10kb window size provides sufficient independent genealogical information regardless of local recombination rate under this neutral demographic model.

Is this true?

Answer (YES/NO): NO